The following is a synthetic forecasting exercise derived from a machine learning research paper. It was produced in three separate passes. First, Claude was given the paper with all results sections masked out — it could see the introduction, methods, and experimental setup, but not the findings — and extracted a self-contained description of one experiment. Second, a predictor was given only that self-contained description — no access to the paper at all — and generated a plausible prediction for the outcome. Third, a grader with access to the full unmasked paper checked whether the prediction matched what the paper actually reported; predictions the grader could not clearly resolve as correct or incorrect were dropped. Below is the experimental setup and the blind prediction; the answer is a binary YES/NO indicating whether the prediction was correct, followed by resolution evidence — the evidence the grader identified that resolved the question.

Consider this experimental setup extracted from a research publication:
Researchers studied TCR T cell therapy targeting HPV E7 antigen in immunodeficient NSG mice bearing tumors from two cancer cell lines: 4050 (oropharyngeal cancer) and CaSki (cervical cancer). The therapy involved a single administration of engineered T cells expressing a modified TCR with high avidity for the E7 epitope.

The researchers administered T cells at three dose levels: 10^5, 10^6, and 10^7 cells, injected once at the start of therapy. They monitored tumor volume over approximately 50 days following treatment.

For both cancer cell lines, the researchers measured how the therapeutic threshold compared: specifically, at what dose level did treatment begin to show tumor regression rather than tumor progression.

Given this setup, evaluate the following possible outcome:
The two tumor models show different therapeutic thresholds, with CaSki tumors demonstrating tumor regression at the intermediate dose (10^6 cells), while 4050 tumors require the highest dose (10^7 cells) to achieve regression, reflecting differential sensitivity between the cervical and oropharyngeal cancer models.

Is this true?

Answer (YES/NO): NO